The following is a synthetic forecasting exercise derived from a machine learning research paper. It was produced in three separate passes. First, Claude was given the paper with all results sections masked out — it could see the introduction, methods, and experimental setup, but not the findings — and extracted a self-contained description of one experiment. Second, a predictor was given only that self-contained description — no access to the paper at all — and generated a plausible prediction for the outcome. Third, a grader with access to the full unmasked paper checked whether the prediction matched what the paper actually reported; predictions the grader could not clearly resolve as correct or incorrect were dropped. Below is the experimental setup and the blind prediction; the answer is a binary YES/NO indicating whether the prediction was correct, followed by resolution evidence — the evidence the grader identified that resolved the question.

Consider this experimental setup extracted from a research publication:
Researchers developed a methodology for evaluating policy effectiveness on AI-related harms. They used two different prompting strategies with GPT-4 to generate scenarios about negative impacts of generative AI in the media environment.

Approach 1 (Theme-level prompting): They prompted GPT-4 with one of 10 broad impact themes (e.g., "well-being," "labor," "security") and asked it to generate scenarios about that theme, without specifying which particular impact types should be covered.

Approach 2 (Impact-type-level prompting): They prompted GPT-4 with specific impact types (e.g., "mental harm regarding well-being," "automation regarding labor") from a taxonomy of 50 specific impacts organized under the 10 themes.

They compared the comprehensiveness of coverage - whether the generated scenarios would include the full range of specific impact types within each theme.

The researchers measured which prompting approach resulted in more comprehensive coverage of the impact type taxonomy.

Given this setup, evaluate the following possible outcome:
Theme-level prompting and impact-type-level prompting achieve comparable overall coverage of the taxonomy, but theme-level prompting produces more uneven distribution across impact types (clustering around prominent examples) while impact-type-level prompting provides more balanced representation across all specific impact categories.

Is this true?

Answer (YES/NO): NO